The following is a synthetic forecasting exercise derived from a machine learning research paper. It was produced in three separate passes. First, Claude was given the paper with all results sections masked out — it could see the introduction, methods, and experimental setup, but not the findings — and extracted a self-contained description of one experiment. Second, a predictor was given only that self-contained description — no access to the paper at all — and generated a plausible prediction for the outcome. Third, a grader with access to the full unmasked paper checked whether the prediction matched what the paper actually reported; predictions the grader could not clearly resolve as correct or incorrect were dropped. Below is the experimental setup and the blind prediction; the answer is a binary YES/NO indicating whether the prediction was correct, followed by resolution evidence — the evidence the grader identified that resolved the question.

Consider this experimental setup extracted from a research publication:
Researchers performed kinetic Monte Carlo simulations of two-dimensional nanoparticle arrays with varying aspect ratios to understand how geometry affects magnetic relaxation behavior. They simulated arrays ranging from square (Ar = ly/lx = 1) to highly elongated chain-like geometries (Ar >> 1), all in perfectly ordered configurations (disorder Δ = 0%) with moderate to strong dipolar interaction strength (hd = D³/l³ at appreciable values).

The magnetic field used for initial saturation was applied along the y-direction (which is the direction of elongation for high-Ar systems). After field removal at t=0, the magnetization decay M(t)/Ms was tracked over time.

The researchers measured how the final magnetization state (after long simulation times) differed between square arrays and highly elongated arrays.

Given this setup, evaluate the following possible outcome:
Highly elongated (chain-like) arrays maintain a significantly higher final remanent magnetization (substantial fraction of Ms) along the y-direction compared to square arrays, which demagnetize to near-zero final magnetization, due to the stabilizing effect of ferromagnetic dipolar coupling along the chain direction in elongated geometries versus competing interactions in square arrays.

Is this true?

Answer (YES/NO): YES